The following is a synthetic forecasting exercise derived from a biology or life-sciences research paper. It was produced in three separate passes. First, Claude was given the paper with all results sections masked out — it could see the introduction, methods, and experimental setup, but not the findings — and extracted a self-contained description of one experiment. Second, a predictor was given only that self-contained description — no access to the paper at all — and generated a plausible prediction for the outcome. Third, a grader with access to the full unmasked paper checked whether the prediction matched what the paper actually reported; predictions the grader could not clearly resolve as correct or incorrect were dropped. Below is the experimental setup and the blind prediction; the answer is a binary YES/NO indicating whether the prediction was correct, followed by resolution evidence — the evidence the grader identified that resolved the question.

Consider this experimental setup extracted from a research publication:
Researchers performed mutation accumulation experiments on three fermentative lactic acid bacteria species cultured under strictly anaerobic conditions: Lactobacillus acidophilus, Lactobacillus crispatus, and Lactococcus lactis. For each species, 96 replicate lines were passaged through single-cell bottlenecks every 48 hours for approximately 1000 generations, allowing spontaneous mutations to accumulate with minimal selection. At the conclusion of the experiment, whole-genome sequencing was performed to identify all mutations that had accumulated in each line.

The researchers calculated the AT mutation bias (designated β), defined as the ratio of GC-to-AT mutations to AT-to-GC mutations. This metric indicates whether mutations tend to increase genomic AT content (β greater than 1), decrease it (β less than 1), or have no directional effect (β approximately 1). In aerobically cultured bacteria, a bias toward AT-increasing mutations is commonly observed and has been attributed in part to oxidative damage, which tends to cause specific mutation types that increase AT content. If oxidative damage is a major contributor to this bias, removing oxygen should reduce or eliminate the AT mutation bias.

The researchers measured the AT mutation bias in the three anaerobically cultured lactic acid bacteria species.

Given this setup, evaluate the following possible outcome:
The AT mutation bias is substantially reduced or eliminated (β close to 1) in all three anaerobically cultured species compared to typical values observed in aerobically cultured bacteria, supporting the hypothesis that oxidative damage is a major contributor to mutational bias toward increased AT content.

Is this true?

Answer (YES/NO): NO